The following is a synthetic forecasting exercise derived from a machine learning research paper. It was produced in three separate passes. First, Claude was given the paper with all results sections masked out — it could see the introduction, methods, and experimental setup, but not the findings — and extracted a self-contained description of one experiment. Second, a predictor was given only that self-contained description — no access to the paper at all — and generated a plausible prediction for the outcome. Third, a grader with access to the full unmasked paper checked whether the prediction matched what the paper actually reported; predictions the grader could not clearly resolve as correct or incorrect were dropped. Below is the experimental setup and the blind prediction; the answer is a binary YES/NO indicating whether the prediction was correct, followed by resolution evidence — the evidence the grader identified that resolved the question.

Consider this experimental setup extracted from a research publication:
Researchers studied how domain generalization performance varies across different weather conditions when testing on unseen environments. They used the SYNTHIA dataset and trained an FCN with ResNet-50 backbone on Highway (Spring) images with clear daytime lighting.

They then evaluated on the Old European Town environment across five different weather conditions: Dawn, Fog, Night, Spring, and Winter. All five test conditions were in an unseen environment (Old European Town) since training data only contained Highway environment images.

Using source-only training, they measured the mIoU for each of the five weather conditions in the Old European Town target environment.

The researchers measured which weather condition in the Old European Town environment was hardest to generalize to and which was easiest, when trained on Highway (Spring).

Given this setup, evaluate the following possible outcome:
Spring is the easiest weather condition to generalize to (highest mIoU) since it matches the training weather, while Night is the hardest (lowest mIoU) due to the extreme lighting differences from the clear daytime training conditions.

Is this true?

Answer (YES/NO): NO